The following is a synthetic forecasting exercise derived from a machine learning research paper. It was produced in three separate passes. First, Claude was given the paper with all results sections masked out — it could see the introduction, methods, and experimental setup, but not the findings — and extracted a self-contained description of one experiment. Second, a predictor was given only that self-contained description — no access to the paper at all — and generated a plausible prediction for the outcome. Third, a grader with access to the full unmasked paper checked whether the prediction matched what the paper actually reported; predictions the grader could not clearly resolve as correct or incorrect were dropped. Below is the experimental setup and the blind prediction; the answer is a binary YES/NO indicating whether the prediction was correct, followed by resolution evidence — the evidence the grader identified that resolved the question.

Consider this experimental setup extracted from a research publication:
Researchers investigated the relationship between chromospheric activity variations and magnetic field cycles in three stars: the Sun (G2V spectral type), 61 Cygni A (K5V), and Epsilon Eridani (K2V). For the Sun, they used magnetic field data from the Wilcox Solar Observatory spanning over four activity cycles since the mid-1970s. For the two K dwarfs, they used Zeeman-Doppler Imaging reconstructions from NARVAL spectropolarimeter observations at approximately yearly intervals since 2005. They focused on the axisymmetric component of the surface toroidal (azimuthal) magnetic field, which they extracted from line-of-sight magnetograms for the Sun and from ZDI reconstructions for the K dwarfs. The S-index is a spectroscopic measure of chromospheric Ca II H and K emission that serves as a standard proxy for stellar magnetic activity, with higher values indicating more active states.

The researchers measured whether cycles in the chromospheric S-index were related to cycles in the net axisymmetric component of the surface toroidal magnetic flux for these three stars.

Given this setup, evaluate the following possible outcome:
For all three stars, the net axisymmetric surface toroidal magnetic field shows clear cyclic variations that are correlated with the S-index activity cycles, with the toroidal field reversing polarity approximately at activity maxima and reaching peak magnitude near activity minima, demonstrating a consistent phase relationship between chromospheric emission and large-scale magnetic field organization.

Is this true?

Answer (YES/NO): NO